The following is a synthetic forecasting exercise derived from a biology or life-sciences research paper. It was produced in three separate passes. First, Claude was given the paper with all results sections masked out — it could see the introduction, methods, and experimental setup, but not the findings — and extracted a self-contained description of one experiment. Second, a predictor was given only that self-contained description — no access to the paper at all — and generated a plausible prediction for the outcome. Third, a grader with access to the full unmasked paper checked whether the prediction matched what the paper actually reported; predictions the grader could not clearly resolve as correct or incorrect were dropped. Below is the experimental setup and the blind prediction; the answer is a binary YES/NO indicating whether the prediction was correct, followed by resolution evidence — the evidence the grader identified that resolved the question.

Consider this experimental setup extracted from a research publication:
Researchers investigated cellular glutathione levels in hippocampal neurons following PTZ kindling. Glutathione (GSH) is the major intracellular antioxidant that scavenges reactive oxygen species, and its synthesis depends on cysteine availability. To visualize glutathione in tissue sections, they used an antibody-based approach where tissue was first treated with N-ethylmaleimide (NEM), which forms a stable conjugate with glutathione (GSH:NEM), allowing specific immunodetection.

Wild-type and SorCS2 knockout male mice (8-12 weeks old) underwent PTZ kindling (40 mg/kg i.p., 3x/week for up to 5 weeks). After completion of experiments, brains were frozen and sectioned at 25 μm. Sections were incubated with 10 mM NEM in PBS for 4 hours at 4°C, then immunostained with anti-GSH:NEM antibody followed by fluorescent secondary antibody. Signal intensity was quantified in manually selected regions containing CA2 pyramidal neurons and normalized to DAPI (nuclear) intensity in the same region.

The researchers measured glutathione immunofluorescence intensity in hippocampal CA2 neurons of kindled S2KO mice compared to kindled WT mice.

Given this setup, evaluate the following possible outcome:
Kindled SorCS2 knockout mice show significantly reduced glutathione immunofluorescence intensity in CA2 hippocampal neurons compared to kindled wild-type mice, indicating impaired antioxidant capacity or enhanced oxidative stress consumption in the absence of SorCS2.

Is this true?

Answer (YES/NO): YES